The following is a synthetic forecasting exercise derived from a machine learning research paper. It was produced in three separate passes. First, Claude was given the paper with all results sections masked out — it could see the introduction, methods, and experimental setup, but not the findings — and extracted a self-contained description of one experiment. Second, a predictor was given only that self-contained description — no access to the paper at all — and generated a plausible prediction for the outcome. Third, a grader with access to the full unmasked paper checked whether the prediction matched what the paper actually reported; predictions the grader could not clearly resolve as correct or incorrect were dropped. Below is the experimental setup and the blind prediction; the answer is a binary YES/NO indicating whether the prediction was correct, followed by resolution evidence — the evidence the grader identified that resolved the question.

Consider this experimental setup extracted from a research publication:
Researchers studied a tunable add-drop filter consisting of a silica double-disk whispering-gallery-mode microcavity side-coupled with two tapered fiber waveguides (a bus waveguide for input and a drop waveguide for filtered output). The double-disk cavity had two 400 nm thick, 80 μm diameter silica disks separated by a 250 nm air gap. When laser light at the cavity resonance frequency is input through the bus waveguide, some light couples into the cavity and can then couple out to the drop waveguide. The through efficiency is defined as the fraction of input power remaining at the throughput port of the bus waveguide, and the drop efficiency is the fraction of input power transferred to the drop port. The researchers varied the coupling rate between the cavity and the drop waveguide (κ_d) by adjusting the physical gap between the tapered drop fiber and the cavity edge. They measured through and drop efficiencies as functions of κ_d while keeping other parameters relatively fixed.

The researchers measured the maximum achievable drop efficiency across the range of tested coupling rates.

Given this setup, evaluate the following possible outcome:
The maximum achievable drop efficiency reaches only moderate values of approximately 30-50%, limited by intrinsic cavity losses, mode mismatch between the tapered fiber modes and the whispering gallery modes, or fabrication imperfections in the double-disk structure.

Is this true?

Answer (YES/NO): NO